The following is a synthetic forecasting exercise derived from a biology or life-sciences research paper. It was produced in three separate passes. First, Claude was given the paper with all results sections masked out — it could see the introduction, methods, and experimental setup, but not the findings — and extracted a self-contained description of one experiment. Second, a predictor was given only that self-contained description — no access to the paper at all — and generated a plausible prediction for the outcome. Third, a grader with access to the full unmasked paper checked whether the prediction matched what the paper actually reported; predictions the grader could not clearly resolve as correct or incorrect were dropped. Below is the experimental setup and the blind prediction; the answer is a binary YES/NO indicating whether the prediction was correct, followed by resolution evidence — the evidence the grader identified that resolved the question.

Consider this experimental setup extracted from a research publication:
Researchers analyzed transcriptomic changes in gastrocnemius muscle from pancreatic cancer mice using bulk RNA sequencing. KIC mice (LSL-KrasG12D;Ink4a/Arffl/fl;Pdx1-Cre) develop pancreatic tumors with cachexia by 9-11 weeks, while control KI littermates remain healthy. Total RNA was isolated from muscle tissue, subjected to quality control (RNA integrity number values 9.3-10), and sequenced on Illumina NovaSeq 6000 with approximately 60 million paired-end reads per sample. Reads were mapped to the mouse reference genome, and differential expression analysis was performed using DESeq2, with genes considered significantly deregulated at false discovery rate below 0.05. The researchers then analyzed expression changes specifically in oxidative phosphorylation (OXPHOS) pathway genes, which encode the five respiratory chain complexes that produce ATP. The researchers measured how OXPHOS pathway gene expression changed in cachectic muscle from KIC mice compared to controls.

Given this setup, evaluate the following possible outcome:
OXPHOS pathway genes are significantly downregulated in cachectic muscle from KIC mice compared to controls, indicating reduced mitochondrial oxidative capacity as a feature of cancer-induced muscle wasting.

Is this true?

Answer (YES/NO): YES